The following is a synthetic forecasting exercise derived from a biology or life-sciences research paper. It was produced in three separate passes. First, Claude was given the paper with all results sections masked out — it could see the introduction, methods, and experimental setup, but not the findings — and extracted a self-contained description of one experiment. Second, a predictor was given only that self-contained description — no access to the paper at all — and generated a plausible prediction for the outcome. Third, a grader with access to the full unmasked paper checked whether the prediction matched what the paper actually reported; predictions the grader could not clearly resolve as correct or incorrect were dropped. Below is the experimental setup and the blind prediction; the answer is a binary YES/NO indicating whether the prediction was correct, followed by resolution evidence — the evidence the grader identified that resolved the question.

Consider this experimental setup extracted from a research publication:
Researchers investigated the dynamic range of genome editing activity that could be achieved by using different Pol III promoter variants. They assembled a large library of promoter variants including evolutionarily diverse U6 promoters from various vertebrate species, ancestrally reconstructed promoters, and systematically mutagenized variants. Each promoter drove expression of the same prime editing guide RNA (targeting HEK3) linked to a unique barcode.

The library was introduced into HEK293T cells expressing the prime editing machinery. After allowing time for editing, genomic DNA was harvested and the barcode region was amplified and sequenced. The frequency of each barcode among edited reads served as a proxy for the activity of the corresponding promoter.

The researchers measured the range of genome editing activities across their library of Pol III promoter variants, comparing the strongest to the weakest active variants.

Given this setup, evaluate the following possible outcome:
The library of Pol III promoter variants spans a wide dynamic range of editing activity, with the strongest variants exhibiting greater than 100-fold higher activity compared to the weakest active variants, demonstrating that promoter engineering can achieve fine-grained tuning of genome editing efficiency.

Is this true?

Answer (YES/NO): YES